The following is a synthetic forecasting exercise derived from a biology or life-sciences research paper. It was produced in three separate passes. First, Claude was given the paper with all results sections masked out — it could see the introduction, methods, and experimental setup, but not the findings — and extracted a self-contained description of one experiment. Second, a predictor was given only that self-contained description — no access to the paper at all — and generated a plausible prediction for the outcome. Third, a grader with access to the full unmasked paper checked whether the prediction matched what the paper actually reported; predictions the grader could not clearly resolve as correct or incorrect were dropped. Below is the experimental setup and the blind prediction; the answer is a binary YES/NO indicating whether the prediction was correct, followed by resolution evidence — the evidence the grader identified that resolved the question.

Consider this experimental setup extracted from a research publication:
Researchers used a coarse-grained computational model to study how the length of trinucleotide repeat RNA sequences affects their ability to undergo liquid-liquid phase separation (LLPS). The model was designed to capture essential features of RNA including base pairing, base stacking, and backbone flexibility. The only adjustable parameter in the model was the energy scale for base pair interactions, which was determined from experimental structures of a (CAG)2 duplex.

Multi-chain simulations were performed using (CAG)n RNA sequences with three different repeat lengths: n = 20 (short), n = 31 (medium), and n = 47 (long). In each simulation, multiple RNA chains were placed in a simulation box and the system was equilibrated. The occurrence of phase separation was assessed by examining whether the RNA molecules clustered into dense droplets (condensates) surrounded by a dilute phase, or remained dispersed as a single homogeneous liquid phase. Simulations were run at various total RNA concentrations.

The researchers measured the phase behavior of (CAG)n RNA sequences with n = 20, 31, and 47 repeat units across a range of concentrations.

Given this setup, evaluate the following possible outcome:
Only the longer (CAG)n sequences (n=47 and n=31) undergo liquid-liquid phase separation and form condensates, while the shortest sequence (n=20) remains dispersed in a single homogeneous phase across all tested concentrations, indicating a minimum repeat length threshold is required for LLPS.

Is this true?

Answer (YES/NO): YES